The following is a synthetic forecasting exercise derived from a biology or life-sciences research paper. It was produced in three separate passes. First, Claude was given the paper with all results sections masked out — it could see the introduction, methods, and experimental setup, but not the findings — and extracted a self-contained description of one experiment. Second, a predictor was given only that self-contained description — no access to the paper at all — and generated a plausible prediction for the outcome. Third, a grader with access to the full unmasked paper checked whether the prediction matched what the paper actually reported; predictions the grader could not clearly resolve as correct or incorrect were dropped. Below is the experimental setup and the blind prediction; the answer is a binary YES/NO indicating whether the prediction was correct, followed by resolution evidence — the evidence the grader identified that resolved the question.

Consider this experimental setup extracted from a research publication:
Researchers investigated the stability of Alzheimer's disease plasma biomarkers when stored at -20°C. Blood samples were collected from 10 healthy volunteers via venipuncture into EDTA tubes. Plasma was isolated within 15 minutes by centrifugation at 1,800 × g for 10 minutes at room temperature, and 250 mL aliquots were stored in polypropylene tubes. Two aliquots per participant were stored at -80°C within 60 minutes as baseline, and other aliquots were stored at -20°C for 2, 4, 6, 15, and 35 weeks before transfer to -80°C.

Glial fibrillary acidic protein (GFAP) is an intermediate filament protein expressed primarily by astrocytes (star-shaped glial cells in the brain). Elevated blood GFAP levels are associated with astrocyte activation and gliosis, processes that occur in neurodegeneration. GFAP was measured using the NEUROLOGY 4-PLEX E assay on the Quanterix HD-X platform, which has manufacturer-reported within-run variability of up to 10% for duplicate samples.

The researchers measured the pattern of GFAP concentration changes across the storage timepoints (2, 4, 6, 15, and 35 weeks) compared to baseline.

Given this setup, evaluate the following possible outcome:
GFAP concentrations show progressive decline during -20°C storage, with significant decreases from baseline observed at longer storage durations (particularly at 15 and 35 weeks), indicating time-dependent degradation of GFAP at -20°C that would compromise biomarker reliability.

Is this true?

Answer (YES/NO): NO